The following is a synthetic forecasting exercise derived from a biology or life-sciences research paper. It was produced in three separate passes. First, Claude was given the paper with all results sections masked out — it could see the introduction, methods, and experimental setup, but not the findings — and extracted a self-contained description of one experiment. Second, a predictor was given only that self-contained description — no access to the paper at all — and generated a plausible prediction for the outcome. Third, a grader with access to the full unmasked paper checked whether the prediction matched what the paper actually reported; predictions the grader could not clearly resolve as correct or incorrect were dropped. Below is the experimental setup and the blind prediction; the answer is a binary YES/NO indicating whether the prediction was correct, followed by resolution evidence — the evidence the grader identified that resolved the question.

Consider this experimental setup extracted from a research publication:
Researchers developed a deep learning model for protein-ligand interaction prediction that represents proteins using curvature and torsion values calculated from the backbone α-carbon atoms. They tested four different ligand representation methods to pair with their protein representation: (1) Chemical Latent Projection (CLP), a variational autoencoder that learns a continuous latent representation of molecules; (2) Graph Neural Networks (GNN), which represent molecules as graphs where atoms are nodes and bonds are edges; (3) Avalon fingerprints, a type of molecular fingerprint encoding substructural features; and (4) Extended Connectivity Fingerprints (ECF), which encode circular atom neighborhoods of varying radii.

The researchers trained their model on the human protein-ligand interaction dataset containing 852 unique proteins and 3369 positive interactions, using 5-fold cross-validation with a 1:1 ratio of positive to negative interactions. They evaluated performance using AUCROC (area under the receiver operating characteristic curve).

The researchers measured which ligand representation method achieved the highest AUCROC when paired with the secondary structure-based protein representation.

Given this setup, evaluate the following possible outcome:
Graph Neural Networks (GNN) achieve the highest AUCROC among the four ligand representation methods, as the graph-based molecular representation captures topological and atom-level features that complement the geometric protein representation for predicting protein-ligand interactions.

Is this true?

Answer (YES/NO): NO